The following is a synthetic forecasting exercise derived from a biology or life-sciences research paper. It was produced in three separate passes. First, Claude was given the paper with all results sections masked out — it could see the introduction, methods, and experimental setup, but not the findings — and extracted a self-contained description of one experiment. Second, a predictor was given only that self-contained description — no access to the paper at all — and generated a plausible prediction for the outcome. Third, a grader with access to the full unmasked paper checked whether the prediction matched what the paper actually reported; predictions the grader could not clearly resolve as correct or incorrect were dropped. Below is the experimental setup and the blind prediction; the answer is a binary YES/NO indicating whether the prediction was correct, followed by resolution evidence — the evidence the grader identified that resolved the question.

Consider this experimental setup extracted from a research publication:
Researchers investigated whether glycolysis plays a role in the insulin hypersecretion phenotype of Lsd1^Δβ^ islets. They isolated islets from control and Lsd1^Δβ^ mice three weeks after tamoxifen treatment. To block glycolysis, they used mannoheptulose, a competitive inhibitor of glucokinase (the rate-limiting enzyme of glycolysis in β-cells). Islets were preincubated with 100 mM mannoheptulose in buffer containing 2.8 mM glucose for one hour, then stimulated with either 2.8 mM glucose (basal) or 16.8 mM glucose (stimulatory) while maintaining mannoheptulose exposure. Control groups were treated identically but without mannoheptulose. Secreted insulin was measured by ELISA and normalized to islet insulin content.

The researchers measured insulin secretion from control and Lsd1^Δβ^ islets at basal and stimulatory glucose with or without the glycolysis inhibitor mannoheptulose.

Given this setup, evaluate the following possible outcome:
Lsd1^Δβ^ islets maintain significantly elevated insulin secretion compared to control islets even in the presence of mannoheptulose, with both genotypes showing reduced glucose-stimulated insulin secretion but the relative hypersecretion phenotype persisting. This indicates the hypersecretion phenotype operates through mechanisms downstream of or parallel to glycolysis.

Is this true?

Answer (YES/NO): NO